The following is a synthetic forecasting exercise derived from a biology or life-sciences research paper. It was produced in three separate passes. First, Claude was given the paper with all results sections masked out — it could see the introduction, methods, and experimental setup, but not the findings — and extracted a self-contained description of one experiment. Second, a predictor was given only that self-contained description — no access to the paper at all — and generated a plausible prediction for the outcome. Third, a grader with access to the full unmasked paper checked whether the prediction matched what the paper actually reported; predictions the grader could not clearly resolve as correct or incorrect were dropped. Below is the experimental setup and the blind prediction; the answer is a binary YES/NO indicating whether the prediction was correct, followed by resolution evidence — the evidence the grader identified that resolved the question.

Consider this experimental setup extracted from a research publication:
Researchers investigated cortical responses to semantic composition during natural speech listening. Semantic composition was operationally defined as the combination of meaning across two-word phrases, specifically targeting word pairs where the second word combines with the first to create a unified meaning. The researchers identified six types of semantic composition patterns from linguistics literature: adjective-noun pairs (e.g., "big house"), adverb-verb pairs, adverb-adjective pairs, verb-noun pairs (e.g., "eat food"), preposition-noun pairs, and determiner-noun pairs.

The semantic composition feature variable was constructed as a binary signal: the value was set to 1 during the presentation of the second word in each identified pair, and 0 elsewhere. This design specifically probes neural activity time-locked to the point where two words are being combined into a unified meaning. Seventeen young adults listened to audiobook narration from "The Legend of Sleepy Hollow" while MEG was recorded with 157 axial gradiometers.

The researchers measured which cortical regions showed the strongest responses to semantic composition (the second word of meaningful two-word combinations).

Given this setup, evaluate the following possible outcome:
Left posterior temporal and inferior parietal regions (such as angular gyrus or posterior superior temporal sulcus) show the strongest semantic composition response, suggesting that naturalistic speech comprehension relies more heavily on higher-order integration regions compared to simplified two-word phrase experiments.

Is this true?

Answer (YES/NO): NO